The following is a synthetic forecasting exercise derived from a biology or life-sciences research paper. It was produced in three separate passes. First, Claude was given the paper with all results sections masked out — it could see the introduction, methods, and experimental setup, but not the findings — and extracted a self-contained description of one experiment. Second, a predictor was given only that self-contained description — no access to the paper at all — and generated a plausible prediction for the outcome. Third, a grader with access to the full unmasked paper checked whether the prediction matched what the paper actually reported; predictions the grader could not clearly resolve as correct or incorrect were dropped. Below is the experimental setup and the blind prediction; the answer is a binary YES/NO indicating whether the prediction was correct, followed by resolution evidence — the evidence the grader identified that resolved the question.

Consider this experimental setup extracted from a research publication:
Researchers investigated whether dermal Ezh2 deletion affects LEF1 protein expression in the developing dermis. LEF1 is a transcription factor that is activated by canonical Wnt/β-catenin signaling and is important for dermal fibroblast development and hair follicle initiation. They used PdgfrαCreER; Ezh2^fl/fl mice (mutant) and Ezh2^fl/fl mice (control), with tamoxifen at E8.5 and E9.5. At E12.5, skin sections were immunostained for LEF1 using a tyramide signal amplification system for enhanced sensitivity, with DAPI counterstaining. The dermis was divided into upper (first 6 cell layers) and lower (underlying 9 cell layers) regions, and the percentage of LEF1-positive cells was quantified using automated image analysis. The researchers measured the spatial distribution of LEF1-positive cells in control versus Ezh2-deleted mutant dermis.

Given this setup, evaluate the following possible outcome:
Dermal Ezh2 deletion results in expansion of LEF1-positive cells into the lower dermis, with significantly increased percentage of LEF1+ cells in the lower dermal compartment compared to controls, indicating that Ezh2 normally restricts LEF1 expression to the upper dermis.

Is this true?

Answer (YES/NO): YES